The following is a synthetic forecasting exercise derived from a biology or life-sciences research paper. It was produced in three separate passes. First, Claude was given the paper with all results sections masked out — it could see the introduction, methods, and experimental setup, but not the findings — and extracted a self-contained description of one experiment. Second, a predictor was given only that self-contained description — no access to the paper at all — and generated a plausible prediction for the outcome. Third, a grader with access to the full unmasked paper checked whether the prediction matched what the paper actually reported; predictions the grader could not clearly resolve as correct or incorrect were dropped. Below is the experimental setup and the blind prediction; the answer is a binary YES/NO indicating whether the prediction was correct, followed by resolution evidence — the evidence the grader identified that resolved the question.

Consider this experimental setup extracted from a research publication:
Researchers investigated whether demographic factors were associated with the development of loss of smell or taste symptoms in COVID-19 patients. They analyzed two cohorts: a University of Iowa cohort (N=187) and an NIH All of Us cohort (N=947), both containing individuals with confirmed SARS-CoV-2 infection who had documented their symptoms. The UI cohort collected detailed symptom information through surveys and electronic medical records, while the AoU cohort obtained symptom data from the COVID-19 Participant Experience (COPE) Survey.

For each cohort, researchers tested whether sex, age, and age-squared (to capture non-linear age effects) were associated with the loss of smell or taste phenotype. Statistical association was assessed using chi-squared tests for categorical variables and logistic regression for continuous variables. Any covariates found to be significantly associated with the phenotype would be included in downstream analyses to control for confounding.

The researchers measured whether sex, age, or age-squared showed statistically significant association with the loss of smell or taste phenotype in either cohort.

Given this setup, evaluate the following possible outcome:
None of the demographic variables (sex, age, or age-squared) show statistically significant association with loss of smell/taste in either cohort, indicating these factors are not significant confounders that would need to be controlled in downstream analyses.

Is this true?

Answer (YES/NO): NO